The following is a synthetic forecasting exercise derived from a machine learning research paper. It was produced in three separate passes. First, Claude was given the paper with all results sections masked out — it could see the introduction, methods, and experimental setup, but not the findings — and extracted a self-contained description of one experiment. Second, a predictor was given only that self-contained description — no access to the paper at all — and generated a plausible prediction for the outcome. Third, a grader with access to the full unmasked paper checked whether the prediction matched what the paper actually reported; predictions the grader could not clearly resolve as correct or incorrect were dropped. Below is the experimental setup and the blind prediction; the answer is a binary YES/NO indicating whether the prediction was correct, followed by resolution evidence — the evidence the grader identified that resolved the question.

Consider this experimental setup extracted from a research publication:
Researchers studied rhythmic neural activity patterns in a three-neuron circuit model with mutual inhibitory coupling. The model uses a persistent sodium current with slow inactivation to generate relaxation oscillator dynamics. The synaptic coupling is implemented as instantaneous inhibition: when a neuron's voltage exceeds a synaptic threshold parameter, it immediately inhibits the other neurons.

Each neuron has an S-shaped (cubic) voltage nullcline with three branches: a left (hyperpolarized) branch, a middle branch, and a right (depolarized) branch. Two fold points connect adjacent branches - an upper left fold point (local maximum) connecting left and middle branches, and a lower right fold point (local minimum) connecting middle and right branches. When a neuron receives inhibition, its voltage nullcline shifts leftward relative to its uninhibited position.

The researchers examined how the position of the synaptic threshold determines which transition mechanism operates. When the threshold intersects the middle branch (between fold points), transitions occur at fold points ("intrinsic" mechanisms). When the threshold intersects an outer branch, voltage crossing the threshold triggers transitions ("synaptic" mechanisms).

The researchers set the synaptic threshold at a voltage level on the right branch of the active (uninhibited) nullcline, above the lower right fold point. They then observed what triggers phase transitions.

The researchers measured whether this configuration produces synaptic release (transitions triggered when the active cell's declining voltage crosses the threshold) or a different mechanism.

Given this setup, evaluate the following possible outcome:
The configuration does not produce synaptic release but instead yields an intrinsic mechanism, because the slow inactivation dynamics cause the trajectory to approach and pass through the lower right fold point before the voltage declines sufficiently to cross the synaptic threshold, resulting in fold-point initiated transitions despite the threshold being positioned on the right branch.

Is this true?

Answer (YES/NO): NO